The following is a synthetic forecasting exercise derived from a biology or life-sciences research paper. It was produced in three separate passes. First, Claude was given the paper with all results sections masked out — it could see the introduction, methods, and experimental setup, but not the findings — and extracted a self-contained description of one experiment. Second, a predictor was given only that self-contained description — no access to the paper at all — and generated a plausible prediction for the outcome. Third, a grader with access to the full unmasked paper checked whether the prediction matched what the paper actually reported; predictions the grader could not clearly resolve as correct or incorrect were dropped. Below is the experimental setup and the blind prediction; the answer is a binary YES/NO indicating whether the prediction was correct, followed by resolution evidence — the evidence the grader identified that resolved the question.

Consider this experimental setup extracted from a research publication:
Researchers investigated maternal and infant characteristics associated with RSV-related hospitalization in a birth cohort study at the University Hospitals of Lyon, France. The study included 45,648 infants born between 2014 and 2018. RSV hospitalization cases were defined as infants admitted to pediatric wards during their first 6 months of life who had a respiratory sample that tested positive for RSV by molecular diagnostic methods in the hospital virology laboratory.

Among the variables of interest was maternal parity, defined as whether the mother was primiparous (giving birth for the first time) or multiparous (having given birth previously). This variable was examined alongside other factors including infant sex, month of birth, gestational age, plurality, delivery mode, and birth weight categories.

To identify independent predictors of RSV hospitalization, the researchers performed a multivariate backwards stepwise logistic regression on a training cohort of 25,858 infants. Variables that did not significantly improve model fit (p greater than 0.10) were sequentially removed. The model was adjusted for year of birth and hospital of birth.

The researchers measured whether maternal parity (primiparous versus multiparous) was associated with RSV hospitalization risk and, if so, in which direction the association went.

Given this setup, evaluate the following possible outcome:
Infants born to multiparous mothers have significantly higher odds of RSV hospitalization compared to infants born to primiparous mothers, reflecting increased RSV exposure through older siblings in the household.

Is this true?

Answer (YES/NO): YES